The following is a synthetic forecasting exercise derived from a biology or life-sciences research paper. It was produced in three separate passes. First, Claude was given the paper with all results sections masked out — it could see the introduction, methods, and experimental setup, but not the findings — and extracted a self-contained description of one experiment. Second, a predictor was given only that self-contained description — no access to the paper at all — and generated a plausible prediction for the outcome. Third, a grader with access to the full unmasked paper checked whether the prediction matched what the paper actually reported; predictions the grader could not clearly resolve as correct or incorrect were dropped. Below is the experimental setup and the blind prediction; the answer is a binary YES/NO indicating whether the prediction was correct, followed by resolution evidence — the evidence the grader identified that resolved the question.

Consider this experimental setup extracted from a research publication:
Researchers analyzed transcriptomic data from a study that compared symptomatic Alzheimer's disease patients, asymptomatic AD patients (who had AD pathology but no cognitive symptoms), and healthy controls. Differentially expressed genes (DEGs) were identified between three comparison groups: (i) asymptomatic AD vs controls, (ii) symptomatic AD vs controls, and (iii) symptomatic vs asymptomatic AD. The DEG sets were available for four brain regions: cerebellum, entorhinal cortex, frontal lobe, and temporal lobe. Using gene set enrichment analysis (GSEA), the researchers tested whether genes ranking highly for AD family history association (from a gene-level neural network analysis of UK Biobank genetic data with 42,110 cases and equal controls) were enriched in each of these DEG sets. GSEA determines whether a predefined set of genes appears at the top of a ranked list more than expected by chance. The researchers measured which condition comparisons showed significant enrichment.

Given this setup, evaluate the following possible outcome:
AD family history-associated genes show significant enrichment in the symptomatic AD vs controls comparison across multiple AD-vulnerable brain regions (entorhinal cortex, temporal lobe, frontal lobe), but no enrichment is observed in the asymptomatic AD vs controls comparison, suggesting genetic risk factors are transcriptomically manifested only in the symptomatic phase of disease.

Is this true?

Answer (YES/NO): NO